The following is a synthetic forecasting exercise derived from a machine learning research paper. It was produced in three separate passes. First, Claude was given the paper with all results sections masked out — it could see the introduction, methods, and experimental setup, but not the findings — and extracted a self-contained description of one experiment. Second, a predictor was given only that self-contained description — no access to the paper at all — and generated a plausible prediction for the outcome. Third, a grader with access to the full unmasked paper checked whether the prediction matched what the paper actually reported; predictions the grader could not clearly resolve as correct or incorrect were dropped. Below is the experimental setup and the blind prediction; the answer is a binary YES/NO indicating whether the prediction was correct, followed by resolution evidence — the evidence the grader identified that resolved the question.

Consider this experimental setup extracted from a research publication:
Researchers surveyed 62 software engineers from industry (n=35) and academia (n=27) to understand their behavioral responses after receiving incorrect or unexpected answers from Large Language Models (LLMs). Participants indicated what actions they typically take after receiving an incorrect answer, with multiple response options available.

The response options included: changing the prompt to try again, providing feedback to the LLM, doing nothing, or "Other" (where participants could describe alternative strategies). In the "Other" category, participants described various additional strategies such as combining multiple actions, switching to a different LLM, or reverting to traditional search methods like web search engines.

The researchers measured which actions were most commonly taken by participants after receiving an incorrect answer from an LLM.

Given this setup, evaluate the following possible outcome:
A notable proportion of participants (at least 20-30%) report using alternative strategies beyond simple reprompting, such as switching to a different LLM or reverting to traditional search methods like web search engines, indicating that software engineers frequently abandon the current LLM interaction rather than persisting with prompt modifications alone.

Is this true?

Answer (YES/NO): NO